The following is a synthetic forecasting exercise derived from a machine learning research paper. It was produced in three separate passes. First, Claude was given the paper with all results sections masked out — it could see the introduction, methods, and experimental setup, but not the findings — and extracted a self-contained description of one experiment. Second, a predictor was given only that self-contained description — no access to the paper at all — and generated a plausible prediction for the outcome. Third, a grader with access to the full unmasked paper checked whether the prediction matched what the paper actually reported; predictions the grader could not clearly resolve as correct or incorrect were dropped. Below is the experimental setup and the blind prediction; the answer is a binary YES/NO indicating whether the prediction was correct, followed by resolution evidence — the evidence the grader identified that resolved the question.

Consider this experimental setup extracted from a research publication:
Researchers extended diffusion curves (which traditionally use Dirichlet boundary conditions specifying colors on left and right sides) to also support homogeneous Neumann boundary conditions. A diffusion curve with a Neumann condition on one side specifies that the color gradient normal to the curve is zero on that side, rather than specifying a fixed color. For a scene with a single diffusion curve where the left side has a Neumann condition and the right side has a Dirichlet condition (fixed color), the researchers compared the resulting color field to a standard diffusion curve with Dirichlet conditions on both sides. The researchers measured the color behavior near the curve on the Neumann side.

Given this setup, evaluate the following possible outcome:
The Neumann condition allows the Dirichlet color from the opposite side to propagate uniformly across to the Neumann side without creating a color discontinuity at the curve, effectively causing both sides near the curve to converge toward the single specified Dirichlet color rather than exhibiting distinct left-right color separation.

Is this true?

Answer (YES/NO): NO